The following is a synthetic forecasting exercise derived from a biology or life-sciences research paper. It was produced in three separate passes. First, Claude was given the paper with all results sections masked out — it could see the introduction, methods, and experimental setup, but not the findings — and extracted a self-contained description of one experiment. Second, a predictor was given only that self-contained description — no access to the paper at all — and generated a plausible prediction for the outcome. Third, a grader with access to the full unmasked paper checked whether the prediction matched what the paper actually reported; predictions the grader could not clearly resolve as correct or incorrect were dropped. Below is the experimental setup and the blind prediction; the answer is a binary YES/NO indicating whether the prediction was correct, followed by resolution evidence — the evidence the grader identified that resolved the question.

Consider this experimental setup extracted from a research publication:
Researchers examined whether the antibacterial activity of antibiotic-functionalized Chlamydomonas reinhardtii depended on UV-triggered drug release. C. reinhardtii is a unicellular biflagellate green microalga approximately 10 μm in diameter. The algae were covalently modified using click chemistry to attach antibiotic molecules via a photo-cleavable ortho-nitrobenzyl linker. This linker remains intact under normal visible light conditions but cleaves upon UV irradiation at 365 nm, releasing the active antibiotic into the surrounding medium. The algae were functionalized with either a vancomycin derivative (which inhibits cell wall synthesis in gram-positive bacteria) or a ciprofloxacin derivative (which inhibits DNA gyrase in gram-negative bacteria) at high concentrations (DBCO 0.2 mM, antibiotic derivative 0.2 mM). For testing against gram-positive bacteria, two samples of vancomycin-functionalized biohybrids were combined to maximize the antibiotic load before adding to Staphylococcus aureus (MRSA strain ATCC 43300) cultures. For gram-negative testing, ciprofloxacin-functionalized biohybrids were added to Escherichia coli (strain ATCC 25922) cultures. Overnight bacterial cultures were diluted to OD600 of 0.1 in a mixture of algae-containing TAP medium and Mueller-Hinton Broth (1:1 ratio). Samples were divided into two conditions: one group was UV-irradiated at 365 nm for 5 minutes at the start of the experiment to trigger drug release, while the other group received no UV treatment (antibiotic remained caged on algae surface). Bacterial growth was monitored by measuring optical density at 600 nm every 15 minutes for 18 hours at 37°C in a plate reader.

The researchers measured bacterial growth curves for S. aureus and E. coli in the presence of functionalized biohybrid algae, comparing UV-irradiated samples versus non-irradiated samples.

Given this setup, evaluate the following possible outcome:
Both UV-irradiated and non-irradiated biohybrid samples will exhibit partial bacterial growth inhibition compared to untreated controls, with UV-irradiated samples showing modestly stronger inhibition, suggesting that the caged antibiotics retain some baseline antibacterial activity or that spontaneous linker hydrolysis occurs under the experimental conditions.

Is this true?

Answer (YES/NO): NO